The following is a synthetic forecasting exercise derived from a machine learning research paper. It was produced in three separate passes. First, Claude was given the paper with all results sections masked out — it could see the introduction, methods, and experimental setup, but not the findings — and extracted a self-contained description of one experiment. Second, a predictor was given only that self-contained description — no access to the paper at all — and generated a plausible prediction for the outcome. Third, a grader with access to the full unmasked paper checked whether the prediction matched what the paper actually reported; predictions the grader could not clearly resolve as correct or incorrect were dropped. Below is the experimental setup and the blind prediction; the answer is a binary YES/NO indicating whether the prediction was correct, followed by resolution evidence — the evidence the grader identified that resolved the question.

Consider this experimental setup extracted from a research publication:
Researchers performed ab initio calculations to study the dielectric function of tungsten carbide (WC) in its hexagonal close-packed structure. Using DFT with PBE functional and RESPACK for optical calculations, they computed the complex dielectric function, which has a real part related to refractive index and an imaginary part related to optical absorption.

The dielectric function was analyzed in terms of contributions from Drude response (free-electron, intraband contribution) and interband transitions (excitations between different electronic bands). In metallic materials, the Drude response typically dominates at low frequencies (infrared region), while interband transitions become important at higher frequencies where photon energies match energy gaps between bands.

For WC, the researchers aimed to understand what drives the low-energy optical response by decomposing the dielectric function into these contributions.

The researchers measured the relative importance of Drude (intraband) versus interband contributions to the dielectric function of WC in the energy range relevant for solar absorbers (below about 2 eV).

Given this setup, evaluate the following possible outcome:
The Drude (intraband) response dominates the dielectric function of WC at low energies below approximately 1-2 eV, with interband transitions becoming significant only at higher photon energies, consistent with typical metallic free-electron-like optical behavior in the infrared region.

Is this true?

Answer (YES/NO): NO